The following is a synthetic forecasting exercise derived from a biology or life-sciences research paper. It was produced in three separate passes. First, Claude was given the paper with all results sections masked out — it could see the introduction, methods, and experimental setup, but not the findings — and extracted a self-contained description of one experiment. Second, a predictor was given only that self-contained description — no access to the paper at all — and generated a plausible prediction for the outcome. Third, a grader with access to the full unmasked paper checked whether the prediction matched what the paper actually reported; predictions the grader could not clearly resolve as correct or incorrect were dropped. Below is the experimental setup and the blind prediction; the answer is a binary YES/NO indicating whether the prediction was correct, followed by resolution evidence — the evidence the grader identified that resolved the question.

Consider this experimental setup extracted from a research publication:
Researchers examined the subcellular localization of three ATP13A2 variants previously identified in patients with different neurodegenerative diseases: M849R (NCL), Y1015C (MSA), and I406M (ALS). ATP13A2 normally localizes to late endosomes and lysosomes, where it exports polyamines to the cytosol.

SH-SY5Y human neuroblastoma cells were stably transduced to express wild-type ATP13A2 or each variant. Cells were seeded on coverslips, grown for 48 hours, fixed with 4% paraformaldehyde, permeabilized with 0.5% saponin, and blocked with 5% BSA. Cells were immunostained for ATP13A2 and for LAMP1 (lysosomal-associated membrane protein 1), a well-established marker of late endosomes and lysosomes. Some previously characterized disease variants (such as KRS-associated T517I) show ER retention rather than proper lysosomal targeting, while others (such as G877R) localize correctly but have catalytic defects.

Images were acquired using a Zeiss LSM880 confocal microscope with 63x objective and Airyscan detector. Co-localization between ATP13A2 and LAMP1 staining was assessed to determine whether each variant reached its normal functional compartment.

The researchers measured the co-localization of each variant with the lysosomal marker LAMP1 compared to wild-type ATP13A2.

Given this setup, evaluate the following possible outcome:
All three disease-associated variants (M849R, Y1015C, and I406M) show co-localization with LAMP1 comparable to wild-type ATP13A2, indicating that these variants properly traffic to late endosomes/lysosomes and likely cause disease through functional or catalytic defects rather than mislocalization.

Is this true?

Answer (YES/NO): NO